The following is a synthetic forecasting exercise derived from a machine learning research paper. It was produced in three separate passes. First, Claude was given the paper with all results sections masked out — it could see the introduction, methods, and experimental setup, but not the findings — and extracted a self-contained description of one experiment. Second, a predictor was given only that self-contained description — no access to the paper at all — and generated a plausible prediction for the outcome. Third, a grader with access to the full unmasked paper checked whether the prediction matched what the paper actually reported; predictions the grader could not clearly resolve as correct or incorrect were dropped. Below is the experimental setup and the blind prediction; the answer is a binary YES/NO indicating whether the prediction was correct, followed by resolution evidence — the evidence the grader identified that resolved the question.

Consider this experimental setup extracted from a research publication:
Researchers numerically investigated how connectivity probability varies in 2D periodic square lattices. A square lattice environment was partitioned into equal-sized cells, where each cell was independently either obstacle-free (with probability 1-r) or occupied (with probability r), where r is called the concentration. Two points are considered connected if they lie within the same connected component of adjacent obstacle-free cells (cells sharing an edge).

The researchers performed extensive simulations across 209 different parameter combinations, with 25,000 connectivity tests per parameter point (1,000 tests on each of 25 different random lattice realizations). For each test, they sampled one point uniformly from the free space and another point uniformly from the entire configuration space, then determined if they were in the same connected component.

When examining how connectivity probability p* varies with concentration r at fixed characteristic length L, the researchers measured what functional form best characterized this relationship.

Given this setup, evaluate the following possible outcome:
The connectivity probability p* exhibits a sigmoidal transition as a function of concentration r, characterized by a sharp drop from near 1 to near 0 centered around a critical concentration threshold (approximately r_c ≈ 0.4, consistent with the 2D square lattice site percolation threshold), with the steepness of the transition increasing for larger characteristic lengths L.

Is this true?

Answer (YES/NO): NO